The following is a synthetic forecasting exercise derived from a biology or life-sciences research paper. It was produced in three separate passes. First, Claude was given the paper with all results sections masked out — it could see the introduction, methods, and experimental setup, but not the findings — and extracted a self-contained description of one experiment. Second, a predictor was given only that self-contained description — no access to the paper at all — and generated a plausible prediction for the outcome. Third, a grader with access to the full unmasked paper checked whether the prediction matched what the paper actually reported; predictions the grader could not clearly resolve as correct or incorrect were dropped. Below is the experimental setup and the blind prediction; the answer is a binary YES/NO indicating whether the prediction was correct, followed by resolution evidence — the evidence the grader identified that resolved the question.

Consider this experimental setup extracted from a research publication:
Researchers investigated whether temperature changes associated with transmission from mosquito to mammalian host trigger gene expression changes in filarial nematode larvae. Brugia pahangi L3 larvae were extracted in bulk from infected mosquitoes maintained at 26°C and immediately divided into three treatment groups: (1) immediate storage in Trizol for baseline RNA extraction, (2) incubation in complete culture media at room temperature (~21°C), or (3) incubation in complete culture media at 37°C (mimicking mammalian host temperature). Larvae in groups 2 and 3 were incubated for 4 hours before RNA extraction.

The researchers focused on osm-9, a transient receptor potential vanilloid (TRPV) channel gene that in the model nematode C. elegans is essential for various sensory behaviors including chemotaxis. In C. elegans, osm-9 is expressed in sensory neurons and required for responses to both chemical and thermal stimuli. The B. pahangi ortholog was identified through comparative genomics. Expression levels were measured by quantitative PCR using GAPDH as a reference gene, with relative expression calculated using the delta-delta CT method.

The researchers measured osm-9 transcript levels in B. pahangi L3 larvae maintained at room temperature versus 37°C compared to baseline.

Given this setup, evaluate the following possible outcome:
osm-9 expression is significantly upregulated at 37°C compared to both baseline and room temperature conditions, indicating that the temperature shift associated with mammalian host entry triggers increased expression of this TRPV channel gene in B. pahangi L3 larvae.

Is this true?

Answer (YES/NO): NO